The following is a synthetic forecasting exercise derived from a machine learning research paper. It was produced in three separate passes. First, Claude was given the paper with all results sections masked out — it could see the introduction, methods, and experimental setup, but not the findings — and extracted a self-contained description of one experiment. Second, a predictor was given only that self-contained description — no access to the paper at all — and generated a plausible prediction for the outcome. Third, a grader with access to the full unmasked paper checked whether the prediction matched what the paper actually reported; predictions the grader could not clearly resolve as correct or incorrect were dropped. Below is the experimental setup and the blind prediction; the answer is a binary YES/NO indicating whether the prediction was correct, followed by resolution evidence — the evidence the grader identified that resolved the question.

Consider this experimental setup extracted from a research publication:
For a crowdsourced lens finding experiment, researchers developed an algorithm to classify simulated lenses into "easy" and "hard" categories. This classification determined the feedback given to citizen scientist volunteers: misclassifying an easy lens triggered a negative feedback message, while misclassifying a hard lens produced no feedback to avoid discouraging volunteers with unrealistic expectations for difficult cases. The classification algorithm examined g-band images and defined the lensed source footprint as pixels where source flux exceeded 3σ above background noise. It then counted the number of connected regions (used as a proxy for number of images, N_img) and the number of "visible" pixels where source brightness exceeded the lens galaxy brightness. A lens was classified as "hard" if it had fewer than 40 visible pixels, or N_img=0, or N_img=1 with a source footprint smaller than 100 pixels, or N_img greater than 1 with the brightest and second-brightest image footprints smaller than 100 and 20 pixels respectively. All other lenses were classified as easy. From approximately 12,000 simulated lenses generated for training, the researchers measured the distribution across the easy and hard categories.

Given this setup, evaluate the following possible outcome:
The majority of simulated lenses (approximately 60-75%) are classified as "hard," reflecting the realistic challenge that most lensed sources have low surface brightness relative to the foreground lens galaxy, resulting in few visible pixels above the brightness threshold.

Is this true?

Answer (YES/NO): NO